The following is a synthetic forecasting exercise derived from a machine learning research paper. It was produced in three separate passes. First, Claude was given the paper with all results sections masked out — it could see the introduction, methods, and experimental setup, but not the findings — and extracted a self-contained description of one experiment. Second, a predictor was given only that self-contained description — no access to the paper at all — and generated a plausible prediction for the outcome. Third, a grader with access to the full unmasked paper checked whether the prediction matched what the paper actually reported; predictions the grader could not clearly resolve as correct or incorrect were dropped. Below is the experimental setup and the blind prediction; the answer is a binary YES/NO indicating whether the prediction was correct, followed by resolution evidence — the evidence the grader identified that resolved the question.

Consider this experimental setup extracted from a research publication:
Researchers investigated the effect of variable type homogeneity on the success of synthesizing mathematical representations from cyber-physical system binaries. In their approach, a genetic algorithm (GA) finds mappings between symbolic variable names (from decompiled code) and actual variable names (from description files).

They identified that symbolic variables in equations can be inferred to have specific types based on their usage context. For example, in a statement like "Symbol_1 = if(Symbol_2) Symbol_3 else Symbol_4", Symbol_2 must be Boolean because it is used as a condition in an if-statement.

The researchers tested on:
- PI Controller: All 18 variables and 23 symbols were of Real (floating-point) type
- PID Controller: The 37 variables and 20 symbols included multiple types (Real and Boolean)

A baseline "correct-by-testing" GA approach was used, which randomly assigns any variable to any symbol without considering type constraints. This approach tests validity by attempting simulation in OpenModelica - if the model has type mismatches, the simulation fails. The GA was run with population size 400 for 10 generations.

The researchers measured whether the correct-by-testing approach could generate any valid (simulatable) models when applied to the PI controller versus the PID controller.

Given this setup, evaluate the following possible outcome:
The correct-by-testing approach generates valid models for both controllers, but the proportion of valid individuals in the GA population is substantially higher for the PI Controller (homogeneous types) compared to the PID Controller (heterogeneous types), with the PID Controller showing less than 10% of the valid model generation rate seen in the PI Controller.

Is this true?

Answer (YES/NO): NO